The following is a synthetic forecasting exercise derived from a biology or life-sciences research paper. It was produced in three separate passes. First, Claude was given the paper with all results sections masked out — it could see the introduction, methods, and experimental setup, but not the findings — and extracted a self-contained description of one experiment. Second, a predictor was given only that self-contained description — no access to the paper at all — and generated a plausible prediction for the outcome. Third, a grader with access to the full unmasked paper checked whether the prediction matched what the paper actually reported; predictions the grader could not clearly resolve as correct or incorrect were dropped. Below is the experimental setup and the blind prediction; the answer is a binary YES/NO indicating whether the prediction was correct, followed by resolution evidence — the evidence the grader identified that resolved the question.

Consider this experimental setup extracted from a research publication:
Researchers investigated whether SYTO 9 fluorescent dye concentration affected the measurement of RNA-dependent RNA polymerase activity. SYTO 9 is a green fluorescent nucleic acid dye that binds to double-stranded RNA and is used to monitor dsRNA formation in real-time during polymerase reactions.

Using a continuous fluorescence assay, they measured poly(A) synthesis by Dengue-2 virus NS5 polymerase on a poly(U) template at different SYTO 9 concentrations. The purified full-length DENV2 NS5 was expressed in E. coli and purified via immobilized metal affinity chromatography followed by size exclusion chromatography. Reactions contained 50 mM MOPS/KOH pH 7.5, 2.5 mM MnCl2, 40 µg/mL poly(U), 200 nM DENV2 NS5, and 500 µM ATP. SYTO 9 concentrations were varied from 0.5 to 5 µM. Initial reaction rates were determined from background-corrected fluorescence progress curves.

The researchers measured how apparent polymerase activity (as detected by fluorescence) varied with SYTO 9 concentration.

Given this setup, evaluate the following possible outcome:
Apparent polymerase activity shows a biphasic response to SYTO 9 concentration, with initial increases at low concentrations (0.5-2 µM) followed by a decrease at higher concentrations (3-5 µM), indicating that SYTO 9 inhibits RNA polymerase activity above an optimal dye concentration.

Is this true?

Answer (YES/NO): NO